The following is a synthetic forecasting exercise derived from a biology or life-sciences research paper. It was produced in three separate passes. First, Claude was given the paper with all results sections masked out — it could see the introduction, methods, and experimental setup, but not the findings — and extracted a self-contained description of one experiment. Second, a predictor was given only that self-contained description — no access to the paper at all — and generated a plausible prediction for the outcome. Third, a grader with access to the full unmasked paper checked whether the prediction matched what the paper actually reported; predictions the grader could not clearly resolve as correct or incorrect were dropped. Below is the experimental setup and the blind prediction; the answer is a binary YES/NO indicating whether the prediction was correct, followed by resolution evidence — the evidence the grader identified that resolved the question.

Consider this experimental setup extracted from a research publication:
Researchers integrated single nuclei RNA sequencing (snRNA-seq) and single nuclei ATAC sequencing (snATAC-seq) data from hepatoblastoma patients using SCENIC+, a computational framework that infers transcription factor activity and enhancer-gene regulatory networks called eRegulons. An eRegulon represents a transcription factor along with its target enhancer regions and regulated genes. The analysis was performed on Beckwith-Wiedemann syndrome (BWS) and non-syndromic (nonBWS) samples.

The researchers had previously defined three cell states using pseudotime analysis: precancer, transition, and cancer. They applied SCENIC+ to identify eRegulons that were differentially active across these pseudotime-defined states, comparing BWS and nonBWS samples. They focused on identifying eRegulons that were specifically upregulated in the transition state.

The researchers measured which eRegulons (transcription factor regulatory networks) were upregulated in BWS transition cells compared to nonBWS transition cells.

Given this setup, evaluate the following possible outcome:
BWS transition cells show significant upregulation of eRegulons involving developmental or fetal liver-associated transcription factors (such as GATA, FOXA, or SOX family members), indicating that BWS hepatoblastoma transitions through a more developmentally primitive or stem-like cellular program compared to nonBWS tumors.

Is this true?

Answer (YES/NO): NO